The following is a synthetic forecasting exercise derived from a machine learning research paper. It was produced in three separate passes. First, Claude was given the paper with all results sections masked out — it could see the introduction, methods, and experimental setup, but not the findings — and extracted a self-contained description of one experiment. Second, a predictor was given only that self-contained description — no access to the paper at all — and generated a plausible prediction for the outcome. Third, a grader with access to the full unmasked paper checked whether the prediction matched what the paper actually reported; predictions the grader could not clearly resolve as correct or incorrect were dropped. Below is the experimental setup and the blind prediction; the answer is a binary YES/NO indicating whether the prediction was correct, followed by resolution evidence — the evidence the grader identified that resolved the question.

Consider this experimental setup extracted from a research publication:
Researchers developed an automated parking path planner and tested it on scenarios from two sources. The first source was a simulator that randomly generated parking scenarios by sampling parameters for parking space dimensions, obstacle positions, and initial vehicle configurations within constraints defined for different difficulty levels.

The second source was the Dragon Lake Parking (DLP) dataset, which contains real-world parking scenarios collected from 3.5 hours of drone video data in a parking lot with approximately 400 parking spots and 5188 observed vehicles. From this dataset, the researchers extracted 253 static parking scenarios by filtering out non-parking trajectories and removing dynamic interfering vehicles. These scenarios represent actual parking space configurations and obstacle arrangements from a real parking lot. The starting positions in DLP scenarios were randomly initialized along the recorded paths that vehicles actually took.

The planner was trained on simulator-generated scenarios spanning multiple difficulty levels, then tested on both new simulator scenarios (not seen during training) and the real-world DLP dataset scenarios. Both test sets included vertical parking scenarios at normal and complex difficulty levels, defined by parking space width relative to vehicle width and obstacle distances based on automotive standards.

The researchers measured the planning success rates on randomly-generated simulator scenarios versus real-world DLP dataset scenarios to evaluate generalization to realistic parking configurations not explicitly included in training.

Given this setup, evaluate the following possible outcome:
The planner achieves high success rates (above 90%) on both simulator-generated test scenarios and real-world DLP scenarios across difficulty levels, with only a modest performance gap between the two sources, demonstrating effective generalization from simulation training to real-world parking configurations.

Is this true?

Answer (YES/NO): YES